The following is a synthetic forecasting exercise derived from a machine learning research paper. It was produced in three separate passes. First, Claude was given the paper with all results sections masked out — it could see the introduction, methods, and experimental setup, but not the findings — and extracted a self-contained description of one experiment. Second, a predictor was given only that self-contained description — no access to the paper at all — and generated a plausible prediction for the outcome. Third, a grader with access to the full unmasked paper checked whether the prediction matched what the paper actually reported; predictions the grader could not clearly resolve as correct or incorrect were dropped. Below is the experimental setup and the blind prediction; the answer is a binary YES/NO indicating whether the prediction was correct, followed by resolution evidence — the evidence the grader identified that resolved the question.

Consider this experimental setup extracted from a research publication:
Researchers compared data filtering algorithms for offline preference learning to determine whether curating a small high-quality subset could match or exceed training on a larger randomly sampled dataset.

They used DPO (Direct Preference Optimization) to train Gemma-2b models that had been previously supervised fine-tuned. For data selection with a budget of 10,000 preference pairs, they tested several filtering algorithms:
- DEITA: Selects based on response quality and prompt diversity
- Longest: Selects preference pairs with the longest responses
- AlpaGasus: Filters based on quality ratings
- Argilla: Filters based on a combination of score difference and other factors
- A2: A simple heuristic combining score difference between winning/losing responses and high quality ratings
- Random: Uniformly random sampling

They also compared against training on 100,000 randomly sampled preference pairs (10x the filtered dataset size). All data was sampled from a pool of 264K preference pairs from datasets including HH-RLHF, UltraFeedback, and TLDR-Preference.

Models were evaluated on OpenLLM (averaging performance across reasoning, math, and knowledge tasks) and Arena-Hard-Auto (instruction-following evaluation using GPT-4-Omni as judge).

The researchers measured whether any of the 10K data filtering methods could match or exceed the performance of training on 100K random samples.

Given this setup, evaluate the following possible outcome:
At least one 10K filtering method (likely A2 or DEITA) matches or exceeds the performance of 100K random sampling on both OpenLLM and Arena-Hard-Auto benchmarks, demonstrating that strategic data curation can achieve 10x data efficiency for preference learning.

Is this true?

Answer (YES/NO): NO